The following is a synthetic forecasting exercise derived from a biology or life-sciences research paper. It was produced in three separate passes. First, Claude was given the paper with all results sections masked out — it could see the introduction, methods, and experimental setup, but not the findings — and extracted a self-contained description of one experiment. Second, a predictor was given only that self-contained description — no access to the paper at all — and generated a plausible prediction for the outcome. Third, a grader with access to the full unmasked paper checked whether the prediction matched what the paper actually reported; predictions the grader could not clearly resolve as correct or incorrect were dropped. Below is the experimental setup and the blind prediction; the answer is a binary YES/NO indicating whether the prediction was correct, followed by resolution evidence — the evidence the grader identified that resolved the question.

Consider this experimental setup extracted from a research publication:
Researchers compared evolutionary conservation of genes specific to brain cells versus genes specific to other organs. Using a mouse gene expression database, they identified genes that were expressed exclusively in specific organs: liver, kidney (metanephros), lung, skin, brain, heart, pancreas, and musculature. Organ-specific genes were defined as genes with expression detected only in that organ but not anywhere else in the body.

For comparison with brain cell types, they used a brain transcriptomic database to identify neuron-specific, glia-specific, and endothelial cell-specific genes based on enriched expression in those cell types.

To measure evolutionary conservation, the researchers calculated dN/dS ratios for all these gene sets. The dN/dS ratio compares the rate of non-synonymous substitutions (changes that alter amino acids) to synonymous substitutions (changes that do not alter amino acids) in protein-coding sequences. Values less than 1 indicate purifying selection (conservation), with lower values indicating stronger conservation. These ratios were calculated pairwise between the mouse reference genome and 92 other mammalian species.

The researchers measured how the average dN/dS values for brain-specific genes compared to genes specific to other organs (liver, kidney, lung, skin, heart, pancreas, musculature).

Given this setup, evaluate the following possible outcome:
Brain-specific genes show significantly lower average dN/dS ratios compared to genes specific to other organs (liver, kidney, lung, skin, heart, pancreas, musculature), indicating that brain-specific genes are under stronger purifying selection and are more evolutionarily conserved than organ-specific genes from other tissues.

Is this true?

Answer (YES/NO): NO